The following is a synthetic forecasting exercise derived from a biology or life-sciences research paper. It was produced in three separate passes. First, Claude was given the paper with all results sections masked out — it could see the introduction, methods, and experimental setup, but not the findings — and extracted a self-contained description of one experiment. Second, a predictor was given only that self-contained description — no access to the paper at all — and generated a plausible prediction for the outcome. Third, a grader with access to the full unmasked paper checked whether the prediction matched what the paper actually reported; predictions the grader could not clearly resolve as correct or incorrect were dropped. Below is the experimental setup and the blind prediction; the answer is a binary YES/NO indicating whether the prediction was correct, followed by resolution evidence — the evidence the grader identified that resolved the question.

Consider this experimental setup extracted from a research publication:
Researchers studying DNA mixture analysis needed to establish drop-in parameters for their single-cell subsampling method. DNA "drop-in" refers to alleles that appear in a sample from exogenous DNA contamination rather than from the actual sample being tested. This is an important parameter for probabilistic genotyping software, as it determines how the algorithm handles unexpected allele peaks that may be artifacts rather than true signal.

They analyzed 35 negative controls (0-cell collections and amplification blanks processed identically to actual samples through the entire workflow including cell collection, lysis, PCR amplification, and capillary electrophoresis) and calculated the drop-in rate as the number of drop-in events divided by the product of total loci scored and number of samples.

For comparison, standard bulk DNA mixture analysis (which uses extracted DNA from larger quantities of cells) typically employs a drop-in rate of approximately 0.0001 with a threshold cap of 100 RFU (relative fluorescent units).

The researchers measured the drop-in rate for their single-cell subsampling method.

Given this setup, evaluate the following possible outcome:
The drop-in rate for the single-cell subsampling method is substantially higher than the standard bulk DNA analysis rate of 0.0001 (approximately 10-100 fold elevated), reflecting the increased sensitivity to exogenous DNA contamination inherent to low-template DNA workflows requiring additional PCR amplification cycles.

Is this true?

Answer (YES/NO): NO